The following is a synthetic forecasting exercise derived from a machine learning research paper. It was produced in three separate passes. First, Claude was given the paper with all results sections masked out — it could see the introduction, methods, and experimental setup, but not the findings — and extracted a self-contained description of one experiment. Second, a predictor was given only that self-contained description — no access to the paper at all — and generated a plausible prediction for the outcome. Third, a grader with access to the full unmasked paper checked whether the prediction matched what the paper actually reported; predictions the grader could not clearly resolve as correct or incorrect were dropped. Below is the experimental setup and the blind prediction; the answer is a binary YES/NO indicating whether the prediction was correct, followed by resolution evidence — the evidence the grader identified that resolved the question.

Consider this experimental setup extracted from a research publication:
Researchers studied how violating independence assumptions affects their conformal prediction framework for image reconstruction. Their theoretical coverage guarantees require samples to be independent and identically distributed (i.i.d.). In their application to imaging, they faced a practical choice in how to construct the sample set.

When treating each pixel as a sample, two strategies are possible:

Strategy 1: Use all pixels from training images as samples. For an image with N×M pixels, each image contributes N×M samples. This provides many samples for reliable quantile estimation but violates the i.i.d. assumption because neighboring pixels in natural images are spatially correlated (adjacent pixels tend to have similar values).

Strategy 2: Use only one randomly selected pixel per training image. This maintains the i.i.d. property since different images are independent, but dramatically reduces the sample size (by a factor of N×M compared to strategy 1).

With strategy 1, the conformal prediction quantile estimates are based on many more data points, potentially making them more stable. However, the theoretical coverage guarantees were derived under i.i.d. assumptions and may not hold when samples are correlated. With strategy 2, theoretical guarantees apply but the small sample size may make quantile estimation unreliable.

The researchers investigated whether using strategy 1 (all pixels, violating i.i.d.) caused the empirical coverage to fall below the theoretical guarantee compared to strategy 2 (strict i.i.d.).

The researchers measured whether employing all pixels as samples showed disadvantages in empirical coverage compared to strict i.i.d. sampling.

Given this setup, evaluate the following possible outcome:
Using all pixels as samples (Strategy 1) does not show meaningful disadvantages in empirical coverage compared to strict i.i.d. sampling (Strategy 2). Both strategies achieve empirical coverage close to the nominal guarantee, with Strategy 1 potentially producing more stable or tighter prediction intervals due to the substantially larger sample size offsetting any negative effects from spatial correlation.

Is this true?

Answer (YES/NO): YES